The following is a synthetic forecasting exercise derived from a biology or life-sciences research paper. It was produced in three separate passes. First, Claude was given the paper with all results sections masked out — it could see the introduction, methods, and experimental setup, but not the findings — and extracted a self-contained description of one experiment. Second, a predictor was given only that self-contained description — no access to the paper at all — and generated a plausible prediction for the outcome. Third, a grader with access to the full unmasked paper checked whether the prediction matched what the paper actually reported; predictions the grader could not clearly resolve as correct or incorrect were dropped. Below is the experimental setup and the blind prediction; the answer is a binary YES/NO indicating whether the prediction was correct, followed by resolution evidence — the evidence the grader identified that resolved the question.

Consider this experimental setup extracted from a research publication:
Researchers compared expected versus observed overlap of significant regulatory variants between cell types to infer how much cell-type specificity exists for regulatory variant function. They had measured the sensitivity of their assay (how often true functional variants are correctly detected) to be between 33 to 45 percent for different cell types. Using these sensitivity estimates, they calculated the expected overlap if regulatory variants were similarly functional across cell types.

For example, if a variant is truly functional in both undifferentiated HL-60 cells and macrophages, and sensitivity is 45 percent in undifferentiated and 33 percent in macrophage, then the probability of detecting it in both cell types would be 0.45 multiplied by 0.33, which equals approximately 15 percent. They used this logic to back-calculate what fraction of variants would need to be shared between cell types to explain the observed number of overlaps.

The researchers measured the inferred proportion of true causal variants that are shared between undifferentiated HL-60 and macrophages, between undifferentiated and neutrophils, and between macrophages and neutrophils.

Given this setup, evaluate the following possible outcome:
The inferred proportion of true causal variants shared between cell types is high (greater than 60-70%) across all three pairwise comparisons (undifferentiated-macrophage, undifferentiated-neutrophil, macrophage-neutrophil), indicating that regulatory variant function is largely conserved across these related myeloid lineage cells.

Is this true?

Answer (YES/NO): NO